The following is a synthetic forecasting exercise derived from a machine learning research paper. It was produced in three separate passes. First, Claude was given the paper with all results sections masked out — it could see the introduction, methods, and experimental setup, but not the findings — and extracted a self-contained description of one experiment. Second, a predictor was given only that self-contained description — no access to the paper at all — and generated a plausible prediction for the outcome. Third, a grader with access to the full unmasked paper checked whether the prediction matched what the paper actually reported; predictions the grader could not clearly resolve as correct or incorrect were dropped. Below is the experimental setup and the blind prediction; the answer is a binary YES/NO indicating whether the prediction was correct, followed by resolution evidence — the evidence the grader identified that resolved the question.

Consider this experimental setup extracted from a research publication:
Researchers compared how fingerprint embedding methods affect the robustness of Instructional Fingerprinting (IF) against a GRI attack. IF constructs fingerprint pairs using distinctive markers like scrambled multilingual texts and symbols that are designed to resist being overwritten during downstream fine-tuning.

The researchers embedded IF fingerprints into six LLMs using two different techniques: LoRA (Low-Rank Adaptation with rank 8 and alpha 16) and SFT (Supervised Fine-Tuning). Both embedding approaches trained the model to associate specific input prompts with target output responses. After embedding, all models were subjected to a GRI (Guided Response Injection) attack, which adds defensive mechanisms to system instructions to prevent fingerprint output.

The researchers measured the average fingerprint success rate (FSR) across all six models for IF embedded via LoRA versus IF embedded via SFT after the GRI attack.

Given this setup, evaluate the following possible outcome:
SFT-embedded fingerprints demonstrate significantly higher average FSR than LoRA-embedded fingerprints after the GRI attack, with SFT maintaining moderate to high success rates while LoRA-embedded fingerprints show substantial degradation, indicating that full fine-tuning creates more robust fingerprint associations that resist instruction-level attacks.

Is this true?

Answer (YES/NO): NO